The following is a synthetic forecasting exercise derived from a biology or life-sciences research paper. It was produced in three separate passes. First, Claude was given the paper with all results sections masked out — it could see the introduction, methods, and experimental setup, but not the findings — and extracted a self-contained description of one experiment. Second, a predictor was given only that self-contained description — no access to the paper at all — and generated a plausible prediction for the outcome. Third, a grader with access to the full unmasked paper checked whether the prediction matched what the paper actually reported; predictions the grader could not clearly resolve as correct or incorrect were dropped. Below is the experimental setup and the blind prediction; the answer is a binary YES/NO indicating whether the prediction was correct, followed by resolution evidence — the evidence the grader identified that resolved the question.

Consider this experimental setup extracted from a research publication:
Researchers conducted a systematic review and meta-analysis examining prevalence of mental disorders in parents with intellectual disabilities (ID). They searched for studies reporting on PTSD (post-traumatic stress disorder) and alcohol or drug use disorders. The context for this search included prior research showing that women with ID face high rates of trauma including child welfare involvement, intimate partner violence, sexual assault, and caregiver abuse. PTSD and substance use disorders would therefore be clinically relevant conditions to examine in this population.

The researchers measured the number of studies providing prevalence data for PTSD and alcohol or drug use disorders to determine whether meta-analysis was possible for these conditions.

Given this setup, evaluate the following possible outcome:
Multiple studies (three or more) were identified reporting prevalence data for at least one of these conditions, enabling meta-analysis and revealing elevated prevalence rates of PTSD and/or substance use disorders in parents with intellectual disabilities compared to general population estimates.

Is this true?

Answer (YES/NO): NO